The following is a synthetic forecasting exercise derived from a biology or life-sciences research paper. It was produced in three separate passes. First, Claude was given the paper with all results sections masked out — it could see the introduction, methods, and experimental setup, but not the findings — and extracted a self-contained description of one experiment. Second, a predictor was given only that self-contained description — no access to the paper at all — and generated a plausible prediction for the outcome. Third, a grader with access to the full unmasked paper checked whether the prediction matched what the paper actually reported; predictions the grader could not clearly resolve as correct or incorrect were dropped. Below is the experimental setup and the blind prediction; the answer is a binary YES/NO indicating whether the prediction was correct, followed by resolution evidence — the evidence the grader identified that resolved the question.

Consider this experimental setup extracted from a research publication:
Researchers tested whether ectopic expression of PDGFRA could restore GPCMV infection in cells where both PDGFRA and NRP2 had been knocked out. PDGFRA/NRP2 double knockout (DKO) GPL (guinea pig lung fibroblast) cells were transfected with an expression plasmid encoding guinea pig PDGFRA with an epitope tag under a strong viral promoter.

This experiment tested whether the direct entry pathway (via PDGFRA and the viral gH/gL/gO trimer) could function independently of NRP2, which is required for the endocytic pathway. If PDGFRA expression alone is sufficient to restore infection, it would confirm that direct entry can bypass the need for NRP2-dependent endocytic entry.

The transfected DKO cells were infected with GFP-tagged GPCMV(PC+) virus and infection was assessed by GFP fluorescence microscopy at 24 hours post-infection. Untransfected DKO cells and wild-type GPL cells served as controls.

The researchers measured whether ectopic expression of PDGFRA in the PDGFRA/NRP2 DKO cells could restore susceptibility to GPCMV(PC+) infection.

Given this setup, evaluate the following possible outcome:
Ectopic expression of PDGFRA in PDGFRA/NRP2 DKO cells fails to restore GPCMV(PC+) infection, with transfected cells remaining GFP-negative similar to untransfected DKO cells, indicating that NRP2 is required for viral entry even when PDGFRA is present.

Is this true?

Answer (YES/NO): NO